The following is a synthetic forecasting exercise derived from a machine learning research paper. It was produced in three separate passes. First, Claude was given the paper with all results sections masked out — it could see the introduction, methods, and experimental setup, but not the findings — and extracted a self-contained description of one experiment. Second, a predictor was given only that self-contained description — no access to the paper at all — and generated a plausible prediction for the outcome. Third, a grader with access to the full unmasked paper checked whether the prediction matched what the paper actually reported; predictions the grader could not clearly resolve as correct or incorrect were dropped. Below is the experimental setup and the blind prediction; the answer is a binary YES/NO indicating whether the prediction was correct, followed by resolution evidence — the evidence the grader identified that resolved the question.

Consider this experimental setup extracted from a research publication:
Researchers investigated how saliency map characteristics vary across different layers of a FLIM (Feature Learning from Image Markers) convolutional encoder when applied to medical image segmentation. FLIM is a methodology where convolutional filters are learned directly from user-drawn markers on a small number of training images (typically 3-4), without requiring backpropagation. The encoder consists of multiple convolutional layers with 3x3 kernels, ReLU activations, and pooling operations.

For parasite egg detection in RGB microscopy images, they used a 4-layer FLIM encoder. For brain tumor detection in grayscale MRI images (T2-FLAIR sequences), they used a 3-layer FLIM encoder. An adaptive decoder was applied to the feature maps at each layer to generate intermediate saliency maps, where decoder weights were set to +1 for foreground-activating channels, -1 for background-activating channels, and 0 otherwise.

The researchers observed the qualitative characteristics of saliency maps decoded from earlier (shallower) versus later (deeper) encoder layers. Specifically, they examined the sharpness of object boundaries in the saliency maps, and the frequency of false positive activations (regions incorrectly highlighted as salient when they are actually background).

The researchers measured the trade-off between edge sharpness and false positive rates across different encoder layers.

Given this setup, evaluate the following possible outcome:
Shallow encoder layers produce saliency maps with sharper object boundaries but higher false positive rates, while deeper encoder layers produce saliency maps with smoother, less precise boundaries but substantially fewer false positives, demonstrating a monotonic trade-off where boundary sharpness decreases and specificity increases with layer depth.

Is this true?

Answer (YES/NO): YES